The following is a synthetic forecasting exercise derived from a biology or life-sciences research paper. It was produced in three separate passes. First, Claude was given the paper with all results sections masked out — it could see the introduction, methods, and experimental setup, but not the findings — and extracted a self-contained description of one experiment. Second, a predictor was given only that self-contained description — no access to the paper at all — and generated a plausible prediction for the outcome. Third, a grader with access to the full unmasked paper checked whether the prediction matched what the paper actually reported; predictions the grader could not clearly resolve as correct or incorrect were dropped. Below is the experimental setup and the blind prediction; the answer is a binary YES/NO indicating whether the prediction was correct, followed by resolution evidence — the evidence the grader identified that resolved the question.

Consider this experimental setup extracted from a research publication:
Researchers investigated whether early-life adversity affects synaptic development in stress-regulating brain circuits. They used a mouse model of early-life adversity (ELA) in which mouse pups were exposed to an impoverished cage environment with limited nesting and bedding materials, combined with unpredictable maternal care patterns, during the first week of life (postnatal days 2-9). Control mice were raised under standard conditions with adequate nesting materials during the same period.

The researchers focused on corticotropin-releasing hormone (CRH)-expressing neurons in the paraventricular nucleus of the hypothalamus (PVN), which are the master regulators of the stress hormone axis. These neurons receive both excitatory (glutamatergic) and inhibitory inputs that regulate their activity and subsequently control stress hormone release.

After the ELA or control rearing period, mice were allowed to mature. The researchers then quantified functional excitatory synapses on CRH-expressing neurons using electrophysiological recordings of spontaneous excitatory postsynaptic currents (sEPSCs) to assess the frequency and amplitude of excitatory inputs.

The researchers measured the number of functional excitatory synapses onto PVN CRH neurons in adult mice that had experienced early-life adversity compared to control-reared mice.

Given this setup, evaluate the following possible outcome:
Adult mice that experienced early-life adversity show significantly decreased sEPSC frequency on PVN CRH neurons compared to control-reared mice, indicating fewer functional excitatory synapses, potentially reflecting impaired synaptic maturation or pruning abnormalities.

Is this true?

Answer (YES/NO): NO